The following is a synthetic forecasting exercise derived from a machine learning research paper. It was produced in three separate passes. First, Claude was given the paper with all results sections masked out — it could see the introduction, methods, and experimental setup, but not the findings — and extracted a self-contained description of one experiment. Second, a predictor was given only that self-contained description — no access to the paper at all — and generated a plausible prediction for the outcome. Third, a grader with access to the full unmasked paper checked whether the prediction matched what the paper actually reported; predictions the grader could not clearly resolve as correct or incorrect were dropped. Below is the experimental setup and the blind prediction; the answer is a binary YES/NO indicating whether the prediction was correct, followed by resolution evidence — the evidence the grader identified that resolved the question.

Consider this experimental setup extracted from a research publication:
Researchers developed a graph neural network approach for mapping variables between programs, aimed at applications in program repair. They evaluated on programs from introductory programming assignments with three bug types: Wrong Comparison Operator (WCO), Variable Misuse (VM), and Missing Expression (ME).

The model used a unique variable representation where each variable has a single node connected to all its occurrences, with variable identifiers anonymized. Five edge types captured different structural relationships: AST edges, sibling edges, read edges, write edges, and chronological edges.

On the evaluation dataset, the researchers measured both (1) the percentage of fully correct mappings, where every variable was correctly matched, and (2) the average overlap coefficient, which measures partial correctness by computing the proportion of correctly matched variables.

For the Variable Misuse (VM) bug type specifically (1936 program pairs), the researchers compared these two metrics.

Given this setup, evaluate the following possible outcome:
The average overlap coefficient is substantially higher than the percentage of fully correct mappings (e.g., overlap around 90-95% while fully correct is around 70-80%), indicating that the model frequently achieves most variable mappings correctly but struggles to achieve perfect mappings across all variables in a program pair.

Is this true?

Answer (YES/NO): YES